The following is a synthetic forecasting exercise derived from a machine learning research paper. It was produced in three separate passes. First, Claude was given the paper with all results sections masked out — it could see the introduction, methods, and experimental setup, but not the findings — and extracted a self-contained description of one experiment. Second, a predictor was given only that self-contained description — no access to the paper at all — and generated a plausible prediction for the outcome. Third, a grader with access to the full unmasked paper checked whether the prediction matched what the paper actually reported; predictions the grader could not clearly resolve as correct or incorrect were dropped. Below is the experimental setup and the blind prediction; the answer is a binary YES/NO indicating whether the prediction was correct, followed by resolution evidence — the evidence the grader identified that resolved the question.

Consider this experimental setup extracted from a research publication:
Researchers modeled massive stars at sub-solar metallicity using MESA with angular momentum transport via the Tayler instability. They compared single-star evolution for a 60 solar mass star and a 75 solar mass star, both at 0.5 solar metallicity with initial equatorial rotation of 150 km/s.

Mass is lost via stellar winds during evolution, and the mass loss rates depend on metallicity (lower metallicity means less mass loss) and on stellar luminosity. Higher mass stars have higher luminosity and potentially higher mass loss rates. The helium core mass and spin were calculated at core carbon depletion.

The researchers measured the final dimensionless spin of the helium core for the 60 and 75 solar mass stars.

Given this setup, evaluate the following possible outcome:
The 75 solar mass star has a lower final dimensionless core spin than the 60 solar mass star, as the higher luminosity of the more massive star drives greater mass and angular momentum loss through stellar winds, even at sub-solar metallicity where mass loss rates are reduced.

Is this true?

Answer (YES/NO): NO